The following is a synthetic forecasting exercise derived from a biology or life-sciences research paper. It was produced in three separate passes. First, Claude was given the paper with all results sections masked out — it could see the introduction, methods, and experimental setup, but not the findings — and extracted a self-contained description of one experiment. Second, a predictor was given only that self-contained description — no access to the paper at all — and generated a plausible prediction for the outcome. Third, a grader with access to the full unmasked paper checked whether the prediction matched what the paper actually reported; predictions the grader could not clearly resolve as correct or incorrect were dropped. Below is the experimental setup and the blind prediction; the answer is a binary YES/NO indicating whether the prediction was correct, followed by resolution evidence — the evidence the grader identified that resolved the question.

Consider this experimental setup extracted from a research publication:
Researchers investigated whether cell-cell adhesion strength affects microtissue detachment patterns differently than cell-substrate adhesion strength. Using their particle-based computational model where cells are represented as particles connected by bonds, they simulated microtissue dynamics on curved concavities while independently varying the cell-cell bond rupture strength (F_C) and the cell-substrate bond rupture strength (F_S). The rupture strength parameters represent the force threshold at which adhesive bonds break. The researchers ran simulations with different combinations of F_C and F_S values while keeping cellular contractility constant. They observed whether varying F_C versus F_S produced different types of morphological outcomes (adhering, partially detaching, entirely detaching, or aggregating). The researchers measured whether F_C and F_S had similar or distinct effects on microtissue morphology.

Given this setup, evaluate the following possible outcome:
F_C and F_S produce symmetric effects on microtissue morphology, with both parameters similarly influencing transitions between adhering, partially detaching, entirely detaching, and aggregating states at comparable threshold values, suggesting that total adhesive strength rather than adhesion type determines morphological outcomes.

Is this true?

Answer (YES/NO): NO